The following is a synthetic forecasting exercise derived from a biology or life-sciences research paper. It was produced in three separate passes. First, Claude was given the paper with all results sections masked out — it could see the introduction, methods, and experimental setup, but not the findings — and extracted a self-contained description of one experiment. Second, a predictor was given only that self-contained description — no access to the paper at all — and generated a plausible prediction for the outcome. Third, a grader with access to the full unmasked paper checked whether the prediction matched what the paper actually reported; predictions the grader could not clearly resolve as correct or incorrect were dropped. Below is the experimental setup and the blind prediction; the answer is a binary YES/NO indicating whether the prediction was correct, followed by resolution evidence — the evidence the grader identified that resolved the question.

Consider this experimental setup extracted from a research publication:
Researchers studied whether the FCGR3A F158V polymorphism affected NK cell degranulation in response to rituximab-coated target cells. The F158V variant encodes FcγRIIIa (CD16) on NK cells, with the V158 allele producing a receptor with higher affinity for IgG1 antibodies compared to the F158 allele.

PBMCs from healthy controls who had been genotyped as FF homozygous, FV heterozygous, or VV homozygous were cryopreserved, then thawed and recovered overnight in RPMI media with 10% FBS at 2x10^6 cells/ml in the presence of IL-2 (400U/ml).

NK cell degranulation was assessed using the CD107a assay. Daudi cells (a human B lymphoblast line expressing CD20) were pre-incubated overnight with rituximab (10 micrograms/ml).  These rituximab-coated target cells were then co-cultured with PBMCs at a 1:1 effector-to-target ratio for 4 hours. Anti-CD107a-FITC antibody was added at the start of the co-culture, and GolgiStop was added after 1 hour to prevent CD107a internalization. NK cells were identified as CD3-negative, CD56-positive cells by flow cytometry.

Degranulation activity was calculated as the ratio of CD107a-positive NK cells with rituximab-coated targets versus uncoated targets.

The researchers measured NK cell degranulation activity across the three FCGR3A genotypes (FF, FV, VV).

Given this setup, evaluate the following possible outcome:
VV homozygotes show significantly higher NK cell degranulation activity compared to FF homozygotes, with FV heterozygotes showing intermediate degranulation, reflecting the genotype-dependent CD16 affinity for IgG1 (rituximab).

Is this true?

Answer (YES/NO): YES